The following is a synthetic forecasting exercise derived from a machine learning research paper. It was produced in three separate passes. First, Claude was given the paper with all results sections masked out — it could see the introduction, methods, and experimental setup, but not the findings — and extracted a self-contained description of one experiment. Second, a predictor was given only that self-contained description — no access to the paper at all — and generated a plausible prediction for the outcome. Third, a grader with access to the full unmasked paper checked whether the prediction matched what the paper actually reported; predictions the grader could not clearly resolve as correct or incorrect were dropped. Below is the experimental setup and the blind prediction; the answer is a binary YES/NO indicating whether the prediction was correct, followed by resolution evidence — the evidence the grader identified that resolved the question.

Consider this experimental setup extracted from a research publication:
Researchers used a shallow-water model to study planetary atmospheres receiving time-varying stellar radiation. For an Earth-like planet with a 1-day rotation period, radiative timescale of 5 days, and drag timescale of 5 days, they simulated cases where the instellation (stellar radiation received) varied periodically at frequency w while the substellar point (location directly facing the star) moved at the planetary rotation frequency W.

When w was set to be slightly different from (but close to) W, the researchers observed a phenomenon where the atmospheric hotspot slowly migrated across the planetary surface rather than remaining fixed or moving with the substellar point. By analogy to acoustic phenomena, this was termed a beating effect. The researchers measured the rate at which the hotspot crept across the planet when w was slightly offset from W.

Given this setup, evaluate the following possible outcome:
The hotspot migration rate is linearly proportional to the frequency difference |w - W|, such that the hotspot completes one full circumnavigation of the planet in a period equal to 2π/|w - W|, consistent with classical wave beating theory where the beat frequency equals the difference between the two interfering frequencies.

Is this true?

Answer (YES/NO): YES